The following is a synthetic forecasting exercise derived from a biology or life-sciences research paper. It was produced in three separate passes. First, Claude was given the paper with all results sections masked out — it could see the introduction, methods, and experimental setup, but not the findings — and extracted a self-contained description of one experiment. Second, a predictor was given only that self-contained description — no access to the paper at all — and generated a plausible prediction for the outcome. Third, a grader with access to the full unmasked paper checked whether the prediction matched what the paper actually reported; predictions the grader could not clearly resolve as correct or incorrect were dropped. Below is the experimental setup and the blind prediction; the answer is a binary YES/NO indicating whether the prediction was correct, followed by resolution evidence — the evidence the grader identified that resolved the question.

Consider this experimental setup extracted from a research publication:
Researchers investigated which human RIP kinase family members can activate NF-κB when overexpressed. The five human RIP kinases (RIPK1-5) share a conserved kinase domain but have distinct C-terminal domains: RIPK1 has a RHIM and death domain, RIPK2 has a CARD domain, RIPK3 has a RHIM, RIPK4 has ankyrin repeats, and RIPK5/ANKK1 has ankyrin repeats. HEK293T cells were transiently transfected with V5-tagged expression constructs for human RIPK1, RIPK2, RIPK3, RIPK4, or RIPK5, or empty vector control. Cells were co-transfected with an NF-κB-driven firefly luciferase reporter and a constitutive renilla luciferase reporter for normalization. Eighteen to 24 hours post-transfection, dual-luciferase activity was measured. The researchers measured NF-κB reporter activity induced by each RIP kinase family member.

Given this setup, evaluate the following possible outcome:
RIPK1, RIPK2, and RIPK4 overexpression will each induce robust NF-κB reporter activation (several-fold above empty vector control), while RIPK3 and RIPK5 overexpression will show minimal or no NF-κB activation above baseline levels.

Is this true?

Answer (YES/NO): NO